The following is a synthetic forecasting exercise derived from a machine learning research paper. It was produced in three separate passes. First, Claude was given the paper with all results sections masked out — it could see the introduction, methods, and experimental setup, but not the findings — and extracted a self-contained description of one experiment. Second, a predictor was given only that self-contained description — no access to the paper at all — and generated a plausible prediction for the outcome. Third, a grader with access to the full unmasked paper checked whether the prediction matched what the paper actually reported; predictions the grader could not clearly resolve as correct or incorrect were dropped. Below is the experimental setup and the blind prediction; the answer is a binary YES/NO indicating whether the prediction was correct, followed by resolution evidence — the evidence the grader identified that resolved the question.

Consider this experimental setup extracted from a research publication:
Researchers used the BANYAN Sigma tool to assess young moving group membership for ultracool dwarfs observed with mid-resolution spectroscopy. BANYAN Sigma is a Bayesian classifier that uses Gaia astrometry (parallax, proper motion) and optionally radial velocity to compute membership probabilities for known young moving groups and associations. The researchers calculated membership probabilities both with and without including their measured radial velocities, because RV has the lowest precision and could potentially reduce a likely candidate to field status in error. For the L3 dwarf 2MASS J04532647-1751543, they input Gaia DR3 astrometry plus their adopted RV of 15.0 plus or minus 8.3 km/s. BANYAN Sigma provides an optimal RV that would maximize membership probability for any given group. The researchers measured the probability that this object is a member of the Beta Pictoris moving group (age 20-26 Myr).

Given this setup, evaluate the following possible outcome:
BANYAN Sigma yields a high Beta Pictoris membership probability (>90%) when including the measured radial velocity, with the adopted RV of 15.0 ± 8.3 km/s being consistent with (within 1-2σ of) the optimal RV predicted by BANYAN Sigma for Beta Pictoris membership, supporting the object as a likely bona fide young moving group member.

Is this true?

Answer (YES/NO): YES